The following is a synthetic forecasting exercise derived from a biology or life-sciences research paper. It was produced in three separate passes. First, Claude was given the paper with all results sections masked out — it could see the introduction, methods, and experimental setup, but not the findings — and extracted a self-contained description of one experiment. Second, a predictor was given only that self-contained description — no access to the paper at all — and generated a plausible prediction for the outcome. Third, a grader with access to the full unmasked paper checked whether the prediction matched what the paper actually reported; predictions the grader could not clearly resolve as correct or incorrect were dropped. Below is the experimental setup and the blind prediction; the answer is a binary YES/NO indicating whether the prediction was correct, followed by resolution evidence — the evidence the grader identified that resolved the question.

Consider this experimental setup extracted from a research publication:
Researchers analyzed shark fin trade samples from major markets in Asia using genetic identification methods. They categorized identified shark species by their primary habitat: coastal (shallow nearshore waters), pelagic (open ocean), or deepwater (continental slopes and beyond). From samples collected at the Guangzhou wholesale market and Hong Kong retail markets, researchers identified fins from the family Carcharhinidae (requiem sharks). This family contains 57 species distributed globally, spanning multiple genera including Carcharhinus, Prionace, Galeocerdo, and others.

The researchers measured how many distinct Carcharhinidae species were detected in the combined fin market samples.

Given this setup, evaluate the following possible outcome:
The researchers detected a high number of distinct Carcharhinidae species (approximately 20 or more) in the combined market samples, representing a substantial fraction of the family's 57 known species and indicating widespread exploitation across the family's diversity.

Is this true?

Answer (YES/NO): YES